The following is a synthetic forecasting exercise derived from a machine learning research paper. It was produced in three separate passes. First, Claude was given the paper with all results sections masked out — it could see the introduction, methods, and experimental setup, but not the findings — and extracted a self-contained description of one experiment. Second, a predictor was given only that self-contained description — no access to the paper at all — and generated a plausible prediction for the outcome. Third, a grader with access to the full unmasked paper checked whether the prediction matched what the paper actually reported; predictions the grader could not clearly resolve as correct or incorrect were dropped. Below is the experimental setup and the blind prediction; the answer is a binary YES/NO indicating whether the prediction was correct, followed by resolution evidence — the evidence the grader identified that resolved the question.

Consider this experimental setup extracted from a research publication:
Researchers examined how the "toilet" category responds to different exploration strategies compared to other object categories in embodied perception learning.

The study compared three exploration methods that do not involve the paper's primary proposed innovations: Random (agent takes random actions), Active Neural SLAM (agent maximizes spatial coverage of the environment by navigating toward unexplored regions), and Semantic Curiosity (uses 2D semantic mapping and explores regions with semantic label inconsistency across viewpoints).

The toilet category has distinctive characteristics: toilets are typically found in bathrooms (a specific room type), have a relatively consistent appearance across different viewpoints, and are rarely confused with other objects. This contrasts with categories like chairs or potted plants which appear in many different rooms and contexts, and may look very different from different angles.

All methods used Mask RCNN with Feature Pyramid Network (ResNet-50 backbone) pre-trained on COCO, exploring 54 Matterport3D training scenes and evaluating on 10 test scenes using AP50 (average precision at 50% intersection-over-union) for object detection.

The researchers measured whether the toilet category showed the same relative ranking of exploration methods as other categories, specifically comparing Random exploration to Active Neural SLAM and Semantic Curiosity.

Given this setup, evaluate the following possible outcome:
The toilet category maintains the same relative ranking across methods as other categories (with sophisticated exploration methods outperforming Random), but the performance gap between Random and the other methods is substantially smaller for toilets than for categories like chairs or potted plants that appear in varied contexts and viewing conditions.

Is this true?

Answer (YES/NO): NO